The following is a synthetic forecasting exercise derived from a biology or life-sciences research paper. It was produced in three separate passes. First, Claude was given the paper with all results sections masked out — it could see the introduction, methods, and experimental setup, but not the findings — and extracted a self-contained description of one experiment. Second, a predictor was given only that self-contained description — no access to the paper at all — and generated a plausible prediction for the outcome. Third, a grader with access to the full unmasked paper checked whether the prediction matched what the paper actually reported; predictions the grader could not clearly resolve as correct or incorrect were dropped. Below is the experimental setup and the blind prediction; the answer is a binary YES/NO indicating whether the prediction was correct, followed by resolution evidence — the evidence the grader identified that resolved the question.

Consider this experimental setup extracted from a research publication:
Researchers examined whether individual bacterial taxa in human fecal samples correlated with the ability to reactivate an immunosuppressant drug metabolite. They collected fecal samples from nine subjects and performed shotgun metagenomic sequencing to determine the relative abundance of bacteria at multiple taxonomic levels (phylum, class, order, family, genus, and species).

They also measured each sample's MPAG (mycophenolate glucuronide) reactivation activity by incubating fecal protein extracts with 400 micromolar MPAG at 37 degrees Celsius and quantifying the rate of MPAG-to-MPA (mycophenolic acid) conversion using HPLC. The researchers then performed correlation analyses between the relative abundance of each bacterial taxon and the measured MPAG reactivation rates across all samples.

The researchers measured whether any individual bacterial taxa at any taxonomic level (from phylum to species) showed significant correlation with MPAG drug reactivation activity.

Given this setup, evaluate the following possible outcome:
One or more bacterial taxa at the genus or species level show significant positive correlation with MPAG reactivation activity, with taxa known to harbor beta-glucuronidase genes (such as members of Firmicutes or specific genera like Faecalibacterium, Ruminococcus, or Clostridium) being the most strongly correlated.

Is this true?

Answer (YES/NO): NO